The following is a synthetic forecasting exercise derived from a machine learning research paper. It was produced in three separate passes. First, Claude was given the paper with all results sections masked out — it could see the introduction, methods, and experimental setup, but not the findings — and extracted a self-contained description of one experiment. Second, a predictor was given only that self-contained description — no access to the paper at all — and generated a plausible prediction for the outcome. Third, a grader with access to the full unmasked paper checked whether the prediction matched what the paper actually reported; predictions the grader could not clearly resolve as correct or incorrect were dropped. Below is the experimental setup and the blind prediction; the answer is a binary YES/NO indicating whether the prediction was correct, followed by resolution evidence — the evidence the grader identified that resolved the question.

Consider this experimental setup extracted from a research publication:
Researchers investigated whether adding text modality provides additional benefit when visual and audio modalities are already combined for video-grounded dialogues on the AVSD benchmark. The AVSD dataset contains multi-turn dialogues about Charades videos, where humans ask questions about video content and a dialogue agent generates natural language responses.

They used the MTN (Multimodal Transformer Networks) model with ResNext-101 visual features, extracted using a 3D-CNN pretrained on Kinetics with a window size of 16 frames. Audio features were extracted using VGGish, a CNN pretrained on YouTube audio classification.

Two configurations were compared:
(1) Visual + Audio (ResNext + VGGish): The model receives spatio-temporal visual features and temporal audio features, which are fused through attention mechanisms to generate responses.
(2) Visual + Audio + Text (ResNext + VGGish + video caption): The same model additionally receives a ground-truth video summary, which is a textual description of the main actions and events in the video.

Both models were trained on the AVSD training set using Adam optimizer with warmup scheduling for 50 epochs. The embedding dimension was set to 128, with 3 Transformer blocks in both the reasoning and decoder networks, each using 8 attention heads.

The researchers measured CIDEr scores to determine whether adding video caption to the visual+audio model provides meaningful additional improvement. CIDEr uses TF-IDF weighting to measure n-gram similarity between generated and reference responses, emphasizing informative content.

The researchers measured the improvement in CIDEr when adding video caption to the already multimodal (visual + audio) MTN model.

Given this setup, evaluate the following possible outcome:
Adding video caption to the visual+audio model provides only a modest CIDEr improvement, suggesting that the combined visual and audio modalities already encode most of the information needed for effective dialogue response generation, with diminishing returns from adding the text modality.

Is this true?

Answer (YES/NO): NO